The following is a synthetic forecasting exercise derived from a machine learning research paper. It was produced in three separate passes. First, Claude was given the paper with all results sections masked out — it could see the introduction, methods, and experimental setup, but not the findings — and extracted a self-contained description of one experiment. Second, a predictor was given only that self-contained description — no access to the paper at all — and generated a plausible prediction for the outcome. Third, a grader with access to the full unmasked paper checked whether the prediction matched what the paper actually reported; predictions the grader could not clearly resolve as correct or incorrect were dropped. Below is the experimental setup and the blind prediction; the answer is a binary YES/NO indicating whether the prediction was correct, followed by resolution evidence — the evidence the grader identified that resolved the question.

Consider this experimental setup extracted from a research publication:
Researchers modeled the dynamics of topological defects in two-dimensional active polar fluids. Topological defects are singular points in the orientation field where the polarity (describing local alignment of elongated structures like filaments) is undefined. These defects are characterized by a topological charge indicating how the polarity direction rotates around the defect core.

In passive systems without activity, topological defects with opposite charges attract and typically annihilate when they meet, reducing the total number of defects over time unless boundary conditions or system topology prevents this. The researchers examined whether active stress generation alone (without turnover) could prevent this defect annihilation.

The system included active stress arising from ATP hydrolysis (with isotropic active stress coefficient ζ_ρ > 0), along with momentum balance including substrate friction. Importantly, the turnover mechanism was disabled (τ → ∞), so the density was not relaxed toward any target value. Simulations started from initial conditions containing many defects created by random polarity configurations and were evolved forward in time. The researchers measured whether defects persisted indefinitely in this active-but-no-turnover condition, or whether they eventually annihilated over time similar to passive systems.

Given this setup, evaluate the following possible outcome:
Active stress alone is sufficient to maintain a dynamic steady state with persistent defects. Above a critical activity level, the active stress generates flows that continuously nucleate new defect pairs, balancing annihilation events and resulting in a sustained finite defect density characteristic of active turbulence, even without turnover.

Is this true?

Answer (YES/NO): NO